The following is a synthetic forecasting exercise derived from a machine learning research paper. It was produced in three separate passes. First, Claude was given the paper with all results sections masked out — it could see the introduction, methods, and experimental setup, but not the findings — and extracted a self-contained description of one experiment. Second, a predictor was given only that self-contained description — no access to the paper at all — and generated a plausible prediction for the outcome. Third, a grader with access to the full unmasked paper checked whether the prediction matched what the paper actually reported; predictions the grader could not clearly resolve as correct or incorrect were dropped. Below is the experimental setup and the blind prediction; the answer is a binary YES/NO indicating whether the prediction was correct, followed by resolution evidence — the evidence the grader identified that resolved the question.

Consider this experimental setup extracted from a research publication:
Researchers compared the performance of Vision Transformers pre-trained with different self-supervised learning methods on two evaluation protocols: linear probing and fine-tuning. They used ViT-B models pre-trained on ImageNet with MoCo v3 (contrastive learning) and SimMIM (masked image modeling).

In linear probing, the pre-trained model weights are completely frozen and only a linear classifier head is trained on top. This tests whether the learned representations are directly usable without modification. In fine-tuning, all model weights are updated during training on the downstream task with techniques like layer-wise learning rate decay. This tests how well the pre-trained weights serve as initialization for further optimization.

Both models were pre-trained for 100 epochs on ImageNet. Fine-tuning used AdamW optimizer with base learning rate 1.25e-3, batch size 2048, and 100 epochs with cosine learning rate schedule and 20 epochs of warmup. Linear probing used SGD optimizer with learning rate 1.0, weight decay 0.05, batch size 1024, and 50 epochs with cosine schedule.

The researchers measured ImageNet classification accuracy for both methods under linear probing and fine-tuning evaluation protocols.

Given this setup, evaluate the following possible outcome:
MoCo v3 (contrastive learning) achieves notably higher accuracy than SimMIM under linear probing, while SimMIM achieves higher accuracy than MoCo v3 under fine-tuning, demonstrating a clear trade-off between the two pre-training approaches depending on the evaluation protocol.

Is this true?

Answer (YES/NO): YES